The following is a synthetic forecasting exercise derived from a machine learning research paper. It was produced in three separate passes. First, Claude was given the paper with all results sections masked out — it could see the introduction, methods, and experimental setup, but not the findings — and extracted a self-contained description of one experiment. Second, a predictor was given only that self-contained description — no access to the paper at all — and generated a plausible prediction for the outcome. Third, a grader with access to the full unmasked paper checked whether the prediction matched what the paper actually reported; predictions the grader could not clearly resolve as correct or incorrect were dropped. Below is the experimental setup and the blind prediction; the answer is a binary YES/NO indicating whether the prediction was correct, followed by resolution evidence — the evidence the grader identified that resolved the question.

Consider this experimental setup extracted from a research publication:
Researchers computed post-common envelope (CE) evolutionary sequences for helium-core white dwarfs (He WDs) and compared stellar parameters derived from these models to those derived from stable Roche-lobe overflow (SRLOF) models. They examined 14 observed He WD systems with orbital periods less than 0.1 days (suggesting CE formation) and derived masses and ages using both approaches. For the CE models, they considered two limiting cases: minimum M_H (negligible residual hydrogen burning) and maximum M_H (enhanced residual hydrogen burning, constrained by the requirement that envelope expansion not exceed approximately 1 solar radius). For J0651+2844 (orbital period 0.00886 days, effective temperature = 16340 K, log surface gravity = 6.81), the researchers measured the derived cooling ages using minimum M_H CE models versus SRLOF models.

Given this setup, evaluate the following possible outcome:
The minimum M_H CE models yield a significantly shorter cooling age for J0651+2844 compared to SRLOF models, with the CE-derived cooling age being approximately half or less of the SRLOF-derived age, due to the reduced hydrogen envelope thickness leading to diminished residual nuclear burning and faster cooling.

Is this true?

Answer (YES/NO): YES